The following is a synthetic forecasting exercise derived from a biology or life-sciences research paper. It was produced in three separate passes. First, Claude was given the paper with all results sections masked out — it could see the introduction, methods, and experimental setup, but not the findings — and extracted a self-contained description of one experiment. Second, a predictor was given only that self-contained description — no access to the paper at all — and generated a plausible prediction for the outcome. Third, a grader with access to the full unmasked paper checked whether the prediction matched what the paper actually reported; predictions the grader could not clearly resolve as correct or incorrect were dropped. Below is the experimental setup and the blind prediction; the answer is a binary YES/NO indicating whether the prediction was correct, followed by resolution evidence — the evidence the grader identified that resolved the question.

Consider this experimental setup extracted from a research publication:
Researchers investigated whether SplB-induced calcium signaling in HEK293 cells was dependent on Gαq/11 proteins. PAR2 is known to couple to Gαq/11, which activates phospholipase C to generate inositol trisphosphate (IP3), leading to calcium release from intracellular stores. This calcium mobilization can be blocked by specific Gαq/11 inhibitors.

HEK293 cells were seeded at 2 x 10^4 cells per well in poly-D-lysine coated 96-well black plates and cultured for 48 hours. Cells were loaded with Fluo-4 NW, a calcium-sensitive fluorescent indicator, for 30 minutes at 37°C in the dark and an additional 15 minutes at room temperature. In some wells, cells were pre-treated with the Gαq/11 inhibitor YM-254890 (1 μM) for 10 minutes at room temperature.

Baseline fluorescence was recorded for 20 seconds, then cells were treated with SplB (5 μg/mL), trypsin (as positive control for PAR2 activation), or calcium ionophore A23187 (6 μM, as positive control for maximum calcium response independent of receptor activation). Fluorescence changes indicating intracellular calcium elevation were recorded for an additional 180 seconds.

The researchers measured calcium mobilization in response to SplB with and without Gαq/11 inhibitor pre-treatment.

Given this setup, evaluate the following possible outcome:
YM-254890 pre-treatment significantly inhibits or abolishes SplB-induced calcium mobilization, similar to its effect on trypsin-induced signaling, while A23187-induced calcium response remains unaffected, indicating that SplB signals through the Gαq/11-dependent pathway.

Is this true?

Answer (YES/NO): NO